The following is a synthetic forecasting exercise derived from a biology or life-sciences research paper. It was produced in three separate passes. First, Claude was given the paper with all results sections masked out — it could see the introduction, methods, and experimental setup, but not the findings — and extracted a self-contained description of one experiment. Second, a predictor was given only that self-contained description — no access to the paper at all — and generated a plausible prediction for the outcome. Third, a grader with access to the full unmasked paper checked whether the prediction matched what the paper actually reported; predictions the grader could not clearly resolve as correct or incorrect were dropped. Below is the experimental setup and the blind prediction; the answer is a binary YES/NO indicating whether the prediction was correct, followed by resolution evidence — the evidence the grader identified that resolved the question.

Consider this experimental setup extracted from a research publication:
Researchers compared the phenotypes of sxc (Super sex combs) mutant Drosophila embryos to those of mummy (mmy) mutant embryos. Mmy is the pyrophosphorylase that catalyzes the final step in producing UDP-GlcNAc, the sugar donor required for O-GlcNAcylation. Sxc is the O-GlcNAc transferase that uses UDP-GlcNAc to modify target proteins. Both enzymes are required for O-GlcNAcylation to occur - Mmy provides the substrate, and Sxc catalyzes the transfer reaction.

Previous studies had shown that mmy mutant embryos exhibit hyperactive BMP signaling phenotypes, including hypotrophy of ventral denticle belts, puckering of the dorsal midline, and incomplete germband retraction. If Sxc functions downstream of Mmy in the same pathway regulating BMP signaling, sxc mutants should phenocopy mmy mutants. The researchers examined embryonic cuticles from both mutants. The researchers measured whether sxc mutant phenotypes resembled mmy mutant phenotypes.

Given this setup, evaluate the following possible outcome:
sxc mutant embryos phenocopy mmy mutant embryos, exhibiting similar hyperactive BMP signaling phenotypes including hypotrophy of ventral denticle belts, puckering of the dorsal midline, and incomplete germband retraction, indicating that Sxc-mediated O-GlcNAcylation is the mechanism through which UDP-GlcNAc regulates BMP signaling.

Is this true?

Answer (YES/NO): YES